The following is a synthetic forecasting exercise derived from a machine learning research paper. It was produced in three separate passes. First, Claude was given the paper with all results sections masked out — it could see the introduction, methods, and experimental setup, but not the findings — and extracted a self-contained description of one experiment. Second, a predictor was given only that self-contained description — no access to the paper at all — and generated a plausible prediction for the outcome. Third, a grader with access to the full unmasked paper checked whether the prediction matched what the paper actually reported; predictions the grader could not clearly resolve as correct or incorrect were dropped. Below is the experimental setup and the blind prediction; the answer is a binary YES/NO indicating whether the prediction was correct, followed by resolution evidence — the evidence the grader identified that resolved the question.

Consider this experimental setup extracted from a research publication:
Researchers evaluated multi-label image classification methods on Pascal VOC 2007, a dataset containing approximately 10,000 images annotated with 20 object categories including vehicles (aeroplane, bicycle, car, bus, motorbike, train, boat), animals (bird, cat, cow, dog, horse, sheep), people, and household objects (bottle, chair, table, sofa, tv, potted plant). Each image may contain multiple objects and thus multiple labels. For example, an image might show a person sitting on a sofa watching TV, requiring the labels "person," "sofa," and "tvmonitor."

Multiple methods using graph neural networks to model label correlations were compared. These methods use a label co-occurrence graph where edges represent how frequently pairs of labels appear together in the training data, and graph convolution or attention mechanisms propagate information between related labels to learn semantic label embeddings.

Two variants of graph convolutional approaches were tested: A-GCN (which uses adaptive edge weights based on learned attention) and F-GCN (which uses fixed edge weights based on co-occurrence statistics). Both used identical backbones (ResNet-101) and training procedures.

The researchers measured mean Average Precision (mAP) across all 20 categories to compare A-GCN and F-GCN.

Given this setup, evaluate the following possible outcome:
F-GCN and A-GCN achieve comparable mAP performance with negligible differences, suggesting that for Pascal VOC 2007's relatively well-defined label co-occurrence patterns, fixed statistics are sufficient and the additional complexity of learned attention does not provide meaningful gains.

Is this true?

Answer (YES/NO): YES